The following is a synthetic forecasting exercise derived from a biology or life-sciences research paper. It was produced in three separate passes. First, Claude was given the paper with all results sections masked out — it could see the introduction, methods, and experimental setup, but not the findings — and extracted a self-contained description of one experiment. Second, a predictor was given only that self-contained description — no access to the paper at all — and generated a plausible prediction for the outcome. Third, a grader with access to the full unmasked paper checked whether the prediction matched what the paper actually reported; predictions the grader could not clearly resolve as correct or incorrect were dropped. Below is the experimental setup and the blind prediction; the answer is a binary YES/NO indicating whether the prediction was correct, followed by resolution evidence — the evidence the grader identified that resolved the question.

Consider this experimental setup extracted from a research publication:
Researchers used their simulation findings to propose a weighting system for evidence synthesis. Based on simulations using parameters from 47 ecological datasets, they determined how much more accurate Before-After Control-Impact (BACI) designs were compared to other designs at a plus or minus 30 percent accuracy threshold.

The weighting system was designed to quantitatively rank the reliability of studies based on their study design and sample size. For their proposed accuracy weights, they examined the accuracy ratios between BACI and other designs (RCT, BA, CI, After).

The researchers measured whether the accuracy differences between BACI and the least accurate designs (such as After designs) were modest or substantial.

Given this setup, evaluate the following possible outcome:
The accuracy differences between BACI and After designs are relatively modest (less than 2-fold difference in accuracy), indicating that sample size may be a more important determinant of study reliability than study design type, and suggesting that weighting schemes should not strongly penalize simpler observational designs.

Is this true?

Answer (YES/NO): NO